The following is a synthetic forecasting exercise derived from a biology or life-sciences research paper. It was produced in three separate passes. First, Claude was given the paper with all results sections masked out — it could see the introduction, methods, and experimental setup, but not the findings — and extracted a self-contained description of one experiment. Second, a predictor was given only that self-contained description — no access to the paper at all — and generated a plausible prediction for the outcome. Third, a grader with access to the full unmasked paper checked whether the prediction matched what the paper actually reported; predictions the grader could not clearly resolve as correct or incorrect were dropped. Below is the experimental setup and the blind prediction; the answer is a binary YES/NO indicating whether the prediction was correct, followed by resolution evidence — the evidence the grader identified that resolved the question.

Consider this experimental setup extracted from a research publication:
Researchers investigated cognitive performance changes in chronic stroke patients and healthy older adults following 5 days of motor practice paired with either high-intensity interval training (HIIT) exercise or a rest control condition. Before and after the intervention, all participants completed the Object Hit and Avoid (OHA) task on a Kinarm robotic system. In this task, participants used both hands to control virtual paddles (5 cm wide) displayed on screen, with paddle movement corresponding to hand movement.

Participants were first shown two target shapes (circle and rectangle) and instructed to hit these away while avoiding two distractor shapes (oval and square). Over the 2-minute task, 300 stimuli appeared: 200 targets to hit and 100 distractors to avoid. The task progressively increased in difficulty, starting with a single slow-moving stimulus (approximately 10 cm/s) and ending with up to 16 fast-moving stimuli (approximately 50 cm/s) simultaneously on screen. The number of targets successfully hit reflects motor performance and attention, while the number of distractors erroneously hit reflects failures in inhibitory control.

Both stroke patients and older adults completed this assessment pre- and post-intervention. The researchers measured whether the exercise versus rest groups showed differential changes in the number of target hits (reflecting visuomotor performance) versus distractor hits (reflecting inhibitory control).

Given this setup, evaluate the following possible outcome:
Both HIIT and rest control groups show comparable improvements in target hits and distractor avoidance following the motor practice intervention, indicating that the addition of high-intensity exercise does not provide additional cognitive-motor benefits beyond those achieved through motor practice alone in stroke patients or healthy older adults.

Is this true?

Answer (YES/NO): NO